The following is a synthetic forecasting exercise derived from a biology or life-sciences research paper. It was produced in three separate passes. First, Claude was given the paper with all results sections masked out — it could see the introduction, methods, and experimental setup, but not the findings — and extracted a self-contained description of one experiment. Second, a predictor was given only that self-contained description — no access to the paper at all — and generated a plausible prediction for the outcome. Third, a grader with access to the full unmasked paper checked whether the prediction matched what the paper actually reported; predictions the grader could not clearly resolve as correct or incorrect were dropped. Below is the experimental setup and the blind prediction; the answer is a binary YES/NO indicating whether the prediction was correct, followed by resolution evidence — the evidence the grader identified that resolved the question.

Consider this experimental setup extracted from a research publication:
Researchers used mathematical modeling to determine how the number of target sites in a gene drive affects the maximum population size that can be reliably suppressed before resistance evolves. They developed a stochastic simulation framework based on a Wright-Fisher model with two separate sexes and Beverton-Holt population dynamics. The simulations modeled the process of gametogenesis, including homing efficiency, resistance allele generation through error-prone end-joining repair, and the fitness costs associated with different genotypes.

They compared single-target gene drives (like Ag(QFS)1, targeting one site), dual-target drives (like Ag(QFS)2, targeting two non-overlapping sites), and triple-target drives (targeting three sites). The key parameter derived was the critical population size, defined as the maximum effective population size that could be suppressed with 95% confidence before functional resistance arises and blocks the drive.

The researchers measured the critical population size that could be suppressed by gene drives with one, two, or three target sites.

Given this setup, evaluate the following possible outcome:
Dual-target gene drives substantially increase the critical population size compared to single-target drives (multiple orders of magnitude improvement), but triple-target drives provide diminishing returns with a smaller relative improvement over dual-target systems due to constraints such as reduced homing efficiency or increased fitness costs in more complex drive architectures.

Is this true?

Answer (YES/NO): NO